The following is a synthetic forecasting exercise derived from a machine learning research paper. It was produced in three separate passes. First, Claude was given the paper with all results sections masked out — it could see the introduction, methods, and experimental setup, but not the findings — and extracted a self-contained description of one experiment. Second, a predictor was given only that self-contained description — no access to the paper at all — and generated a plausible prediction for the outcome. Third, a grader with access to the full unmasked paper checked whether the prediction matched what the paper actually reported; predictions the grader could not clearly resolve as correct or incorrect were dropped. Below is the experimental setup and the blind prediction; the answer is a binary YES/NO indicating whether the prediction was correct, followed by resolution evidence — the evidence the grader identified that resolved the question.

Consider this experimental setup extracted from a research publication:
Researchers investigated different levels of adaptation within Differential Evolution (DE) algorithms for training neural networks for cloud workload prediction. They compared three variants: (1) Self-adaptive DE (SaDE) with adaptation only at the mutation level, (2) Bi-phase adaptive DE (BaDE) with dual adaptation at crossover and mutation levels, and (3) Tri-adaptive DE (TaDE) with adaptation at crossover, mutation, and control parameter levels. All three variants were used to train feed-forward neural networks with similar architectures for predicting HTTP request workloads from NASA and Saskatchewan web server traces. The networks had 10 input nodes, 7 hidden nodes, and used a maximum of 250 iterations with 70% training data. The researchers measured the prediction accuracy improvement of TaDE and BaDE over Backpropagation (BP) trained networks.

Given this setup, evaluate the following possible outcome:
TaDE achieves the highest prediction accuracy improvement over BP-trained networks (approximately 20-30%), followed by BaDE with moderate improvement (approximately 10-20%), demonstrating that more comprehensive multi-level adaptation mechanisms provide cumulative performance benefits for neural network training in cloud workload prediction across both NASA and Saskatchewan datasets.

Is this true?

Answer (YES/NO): NO